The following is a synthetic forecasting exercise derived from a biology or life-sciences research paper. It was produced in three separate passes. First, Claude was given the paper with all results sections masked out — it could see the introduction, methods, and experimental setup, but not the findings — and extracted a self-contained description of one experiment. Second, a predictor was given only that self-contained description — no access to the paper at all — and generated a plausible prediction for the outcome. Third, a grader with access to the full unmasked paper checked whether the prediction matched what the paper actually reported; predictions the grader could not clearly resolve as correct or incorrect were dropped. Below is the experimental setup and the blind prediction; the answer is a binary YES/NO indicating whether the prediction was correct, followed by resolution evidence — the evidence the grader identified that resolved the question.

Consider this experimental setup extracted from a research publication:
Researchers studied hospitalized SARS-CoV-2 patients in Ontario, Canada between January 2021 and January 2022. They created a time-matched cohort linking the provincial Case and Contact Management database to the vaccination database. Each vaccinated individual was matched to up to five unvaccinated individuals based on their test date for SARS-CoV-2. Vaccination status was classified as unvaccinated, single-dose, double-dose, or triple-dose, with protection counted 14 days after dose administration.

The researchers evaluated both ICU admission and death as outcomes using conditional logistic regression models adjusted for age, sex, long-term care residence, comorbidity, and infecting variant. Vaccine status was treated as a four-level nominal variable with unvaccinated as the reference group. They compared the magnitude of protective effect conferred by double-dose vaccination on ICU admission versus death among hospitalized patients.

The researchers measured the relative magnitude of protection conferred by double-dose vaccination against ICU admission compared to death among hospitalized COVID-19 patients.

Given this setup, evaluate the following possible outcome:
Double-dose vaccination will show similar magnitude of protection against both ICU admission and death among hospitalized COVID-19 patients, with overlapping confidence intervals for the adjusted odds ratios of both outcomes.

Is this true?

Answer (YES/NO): NO